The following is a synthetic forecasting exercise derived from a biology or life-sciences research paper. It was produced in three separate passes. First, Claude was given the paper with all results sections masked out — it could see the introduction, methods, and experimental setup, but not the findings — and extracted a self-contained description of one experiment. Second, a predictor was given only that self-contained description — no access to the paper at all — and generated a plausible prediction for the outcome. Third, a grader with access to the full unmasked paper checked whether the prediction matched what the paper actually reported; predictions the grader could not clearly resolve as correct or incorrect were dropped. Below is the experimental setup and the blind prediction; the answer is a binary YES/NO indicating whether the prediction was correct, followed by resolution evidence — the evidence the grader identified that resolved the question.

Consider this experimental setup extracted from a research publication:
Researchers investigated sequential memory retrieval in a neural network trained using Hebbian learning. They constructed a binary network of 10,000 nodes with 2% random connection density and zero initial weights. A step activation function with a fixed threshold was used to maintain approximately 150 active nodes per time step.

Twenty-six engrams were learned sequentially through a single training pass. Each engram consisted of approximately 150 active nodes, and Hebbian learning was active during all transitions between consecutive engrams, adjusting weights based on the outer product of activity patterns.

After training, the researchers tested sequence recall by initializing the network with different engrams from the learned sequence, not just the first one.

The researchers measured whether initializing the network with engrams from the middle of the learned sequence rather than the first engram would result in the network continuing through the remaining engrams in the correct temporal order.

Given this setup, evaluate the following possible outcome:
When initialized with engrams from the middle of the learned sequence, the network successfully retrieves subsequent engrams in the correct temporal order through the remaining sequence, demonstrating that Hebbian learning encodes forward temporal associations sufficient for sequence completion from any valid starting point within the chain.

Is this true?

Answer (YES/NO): YES